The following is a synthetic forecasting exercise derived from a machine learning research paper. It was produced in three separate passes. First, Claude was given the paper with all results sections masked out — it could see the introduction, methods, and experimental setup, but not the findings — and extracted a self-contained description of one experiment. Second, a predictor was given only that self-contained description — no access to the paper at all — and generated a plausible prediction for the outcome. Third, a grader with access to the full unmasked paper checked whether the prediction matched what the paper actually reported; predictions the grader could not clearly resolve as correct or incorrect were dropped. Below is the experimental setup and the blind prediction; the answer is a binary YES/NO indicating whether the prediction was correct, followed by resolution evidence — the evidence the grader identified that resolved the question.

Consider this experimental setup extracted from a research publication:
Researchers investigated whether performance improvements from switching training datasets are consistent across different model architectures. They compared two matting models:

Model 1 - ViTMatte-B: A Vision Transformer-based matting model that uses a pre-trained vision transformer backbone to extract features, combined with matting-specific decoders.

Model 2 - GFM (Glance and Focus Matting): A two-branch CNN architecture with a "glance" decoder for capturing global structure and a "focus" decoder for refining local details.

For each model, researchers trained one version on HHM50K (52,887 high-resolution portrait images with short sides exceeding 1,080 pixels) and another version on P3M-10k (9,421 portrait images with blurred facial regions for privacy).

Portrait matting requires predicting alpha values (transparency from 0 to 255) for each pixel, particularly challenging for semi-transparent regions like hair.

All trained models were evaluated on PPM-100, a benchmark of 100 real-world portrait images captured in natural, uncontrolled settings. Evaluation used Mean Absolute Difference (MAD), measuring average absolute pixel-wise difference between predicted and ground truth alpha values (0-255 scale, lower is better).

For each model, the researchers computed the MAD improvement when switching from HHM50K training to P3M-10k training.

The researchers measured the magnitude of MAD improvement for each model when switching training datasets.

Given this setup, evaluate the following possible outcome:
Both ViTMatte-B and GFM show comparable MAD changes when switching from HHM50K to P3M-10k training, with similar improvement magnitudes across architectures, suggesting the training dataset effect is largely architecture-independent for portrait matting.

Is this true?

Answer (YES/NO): NO